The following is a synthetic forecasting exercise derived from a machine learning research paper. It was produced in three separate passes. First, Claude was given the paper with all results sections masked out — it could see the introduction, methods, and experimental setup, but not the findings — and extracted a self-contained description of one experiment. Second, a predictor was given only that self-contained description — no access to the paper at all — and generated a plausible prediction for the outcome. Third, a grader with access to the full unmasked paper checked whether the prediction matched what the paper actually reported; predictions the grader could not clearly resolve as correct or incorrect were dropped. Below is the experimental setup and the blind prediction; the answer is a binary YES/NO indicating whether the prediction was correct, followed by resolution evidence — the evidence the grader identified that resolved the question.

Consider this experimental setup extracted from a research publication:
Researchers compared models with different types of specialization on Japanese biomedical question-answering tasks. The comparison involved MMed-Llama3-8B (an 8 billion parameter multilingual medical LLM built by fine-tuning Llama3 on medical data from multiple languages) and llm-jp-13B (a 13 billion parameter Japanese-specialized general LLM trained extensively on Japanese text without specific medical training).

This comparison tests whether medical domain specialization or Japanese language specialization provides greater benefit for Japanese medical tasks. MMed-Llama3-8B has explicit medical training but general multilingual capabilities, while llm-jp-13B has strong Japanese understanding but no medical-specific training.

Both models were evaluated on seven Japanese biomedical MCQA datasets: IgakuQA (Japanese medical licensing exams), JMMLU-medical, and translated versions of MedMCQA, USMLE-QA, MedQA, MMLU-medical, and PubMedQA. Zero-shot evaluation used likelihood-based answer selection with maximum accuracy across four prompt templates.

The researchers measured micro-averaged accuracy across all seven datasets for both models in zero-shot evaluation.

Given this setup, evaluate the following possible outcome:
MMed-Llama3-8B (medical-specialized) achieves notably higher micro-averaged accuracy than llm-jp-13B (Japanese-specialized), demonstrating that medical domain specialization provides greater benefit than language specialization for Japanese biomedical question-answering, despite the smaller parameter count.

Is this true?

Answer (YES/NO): YES